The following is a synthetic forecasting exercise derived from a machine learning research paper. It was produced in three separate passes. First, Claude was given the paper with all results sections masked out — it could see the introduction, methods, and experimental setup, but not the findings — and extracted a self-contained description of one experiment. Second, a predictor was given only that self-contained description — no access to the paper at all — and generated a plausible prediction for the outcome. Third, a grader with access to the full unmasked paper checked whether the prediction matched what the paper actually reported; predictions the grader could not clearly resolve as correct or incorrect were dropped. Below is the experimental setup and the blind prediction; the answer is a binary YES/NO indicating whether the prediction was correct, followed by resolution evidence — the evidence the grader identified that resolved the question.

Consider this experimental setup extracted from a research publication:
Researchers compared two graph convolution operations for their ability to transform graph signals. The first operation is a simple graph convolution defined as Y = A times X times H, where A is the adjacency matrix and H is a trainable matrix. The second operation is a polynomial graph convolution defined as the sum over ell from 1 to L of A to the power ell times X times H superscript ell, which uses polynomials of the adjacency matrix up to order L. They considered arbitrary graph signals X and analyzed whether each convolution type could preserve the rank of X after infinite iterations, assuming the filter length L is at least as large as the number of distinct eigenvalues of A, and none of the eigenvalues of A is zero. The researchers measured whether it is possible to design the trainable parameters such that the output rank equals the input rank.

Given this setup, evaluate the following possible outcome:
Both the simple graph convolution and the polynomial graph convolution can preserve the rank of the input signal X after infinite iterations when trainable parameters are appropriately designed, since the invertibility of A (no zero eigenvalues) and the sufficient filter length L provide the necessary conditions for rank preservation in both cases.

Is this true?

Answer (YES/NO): NO